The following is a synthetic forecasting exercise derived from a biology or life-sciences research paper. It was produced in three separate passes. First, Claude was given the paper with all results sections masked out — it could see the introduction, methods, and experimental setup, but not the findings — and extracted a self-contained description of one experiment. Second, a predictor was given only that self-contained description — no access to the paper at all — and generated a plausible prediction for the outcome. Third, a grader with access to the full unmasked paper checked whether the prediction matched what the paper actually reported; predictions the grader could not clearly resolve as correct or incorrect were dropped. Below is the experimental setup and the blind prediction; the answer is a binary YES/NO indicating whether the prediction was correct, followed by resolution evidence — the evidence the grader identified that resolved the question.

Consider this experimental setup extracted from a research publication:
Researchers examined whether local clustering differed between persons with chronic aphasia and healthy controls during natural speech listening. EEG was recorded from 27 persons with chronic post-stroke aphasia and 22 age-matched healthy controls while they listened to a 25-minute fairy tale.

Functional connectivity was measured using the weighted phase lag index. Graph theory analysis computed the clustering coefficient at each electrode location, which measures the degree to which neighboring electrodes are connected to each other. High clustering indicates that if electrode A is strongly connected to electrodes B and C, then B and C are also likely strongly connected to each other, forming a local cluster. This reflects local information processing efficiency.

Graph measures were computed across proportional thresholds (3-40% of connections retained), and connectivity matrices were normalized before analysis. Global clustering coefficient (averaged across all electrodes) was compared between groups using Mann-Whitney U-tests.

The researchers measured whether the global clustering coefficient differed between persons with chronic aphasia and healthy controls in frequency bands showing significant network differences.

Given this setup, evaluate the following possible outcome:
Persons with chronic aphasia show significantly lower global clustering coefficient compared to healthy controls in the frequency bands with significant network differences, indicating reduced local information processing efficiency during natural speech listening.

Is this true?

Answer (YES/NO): NO